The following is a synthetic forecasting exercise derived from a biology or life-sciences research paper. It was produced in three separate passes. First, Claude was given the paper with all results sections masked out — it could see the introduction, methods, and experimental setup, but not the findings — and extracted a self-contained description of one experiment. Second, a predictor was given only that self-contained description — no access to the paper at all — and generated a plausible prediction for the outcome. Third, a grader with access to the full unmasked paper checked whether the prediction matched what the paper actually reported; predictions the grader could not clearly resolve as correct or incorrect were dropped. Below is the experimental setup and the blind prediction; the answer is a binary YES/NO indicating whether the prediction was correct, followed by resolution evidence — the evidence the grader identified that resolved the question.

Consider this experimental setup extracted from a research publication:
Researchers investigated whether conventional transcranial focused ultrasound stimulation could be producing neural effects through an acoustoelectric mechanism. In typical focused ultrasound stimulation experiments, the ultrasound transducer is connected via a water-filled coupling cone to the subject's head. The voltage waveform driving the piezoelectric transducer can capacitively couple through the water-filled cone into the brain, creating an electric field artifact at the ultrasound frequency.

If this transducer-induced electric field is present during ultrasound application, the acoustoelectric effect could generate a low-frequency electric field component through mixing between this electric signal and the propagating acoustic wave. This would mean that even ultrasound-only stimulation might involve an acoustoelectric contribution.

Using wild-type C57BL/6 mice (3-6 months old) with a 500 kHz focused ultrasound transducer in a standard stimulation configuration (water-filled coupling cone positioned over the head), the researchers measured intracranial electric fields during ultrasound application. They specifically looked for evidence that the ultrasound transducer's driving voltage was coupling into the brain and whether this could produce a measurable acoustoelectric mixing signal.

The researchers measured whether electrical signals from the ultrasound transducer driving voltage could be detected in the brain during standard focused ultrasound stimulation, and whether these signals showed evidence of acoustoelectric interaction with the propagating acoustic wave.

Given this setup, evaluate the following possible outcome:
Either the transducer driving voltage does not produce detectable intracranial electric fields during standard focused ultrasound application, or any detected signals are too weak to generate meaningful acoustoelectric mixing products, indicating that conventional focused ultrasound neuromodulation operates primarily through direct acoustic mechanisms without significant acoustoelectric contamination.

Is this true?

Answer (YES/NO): NO